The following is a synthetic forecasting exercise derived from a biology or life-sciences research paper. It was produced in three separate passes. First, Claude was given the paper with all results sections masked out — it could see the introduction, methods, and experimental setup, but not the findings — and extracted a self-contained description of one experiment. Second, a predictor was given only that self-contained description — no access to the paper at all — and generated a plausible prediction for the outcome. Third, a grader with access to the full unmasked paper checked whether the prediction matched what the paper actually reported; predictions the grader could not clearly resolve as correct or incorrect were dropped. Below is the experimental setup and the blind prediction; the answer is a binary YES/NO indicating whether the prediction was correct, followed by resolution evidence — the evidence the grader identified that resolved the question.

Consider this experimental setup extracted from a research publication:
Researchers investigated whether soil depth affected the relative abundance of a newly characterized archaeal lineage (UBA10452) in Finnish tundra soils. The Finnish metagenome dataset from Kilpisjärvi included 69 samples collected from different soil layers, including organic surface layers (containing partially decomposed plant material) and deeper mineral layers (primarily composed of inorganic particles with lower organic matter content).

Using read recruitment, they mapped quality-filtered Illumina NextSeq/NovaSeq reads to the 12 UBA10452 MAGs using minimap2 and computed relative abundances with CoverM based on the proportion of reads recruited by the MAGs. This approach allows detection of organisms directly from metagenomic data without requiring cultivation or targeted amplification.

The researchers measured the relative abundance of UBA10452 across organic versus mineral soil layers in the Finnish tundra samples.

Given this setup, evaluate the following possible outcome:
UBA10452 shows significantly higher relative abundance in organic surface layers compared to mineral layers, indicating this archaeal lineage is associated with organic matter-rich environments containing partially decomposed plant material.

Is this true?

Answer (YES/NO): NO